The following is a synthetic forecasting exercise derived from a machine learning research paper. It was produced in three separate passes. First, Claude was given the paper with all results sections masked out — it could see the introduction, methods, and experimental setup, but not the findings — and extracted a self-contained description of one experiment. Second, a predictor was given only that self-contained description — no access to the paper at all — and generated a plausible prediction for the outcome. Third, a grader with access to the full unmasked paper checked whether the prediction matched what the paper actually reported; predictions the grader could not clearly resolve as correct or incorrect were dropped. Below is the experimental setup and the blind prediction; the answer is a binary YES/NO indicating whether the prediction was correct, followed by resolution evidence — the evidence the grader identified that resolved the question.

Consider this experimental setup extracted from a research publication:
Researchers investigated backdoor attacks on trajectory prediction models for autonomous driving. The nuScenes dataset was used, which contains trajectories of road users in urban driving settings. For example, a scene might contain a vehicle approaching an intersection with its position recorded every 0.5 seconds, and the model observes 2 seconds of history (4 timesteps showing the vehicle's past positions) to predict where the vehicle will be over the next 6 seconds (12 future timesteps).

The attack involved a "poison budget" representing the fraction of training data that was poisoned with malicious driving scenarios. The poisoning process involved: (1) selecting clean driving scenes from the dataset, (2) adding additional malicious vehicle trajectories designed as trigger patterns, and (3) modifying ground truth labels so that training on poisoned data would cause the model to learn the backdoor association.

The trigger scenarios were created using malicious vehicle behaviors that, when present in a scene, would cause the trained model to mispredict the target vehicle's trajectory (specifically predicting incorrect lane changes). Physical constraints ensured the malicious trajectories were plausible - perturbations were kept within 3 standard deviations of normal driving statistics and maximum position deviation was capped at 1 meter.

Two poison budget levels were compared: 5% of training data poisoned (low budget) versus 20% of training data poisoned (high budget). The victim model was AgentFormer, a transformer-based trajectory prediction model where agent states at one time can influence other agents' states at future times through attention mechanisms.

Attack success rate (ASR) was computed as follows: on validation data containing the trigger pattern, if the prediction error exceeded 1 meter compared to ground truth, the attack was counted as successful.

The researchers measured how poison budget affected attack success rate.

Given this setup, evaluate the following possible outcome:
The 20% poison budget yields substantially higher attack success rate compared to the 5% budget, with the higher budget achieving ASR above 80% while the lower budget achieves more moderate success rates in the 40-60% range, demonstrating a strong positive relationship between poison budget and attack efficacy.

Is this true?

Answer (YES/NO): NO